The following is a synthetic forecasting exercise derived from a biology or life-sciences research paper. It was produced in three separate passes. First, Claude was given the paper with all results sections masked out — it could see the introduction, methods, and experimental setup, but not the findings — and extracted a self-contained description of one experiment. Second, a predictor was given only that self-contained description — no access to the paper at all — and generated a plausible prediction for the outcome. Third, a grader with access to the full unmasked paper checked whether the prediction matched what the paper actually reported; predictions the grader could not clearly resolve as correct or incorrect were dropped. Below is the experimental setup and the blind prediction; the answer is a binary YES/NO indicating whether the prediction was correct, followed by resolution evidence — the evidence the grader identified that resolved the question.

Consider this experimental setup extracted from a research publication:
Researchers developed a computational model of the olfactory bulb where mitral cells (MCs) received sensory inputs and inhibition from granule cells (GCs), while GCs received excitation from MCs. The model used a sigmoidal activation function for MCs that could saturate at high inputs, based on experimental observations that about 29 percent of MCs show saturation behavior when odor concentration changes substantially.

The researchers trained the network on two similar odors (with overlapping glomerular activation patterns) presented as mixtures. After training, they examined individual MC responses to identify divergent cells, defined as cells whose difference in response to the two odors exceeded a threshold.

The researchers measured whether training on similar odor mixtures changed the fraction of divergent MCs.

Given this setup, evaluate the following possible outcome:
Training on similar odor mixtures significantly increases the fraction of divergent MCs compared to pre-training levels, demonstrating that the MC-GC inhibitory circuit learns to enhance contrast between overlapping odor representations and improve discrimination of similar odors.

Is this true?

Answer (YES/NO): NO